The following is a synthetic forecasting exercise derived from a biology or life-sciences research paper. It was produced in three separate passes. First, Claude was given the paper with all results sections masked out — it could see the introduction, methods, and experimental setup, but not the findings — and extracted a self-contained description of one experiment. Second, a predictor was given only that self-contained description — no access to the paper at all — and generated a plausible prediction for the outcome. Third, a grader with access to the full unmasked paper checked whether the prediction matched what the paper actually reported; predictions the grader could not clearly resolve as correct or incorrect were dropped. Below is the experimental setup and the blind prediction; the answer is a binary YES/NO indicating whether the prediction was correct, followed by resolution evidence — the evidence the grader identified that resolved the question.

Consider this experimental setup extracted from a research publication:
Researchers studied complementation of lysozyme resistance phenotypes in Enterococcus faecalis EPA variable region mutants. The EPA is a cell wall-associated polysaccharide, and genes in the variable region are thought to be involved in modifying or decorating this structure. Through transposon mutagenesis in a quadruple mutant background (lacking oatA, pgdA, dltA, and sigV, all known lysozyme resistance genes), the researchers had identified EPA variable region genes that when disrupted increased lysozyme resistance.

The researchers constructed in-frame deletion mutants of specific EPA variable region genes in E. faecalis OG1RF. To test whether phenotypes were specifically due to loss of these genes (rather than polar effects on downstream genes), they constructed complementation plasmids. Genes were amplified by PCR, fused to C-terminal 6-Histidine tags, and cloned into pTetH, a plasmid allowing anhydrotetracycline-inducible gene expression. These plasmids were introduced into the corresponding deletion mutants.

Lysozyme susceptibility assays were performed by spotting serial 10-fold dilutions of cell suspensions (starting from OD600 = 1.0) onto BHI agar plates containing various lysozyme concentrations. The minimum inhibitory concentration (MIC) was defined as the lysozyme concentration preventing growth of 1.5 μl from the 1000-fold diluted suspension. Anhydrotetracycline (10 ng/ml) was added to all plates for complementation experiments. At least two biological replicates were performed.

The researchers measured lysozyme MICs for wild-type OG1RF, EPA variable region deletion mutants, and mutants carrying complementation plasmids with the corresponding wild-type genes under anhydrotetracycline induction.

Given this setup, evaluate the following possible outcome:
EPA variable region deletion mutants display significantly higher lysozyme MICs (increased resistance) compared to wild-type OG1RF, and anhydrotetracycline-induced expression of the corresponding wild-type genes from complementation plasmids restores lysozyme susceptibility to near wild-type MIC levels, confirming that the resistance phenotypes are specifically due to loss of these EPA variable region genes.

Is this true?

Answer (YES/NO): NO